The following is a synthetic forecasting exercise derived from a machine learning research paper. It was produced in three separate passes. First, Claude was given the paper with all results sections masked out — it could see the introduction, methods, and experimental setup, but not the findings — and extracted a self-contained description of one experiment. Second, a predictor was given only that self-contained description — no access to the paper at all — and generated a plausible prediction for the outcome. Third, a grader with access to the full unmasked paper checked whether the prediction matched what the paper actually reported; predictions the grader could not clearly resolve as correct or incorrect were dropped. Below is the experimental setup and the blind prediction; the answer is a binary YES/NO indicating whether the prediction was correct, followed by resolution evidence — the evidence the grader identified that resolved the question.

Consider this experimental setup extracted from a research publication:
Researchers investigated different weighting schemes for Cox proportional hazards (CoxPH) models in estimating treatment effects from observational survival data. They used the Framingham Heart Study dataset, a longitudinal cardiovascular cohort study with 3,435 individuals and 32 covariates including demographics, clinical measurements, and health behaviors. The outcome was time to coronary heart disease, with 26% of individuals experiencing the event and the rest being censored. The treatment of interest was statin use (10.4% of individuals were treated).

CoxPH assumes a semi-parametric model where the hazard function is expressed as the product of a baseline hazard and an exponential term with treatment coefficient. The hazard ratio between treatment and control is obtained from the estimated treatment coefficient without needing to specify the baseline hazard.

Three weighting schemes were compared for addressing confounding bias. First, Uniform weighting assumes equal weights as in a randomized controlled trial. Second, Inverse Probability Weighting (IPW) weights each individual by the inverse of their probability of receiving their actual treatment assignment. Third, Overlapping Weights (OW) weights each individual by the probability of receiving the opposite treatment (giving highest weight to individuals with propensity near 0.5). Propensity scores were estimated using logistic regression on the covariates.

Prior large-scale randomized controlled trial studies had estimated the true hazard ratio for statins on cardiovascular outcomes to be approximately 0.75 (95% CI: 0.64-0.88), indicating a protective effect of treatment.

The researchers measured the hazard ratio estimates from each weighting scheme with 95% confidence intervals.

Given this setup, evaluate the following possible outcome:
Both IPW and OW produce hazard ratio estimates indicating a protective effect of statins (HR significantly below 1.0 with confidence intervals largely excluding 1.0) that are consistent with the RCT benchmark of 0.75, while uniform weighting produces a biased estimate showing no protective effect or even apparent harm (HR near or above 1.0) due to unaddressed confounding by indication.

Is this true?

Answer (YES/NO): NO